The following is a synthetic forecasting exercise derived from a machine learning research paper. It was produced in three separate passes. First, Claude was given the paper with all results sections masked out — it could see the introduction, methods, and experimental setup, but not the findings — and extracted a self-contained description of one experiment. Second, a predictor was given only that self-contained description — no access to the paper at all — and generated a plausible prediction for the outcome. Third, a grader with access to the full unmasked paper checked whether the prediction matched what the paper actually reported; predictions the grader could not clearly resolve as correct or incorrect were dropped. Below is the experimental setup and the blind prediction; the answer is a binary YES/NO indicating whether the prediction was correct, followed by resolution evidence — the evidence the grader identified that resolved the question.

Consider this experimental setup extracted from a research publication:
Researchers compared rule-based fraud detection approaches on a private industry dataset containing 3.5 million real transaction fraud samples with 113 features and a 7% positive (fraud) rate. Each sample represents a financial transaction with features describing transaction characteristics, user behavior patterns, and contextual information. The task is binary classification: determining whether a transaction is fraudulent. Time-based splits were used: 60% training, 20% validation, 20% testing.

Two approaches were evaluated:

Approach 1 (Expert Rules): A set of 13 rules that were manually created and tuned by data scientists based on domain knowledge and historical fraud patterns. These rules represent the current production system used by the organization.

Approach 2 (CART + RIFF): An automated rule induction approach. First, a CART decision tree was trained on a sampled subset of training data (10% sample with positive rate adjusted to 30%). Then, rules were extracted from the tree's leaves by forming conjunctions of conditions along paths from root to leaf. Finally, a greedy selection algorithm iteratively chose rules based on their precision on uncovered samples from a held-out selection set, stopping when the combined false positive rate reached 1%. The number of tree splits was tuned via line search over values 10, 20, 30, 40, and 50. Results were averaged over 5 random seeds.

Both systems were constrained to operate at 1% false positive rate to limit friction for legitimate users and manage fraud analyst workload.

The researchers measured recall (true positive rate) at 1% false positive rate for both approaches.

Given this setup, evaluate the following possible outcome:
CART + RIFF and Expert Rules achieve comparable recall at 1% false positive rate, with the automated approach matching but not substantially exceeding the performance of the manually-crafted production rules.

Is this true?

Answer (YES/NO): NO